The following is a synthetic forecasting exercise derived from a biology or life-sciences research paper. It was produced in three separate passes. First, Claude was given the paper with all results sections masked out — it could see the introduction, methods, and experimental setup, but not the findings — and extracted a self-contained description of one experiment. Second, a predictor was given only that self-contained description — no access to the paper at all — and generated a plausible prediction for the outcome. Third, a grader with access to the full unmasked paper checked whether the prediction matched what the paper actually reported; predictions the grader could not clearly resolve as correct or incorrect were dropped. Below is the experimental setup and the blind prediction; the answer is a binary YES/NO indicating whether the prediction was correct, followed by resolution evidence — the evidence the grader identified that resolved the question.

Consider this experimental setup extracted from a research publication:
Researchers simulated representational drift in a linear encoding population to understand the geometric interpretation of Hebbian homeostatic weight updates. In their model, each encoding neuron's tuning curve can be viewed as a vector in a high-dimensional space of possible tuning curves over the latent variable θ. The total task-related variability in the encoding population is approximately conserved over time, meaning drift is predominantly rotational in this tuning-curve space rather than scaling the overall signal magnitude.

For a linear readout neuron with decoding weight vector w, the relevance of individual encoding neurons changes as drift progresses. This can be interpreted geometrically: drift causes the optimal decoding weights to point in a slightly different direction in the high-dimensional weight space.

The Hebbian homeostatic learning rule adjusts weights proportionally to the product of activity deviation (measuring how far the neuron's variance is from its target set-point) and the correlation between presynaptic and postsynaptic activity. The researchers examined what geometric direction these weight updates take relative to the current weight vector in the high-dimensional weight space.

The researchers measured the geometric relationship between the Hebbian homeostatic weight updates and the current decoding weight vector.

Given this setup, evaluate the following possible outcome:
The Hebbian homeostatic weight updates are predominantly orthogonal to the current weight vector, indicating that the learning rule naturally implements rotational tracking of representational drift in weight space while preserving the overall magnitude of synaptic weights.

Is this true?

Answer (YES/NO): YES